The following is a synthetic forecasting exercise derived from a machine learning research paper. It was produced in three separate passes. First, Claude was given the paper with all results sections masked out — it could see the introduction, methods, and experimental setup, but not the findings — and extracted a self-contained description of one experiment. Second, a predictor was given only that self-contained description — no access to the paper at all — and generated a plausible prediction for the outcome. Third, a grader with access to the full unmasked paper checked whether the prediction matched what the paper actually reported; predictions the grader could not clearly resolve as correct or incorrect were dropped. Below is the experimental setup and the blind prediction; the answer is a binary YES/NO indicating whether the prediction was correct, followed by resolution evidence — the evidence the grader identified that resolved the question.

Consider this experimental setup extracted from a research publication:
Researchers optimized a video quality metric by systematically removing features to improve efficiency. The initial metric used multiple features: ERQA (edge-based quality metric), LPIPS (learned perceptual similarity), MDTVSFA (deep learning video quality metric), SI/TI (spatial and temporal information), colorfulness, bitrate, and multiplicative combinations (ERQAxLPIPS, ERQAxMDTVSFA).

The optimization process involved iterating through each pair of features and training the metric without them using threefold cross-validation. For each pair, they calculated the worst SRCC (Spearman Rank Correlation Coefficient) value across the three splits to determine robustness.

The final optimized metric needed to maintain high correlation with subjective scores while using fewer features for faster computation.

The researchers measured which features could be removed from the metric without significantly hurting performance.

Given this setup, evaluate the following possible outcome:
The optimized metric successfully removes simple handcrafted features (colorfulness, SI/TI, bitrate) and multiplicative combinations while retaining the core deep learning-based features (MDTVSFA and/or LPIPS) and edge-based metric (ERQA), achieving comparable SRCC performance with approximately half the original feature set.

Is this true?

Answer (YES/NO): NO